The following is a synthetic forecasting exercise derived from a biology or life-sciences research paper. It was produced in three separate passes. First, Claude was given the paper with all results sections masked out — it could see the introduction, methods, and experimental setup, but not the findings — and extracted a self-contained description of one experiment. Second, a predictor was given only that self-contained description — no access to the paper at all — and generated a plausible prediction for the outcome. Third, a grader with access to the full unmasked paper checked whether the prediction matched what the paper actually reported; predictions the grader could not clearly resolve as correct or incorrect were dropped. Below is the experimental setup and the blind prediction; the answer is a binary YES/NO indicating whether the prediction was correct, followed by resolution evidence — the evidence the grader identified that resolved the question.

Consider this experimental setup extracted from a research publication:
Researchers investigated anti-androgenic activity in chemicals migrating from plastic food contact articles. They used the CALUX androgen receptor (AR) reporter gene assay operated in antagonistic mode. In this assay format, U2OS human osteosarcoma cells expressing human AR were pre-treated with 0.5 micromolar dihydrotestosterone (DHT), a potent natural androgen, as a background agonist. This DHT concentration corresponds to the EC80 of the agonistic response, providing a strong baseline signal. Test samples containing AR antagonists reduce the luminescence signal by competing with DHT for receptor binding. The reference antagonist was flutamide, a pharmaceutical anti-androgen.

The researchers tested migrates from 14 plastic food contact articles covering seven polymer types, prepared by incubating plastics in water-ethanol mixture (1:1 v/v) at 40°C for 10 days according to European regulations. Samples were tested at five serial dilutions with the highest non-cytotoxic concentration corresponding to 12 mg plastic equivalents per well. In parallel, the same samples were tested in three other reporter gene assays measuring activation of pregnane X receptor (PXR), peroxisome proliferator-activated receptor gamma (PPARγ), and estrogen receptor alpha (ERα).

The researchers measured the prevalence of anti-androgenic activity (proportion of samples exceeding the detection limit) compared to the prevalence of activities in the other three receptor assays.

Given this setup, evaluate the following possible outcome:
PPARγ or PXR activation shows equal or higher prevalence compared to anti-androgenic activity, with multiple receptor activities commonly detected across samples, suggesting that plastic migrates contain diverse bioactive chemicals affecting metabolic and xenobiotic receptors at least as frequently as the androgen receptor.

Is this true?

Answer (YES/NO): YES